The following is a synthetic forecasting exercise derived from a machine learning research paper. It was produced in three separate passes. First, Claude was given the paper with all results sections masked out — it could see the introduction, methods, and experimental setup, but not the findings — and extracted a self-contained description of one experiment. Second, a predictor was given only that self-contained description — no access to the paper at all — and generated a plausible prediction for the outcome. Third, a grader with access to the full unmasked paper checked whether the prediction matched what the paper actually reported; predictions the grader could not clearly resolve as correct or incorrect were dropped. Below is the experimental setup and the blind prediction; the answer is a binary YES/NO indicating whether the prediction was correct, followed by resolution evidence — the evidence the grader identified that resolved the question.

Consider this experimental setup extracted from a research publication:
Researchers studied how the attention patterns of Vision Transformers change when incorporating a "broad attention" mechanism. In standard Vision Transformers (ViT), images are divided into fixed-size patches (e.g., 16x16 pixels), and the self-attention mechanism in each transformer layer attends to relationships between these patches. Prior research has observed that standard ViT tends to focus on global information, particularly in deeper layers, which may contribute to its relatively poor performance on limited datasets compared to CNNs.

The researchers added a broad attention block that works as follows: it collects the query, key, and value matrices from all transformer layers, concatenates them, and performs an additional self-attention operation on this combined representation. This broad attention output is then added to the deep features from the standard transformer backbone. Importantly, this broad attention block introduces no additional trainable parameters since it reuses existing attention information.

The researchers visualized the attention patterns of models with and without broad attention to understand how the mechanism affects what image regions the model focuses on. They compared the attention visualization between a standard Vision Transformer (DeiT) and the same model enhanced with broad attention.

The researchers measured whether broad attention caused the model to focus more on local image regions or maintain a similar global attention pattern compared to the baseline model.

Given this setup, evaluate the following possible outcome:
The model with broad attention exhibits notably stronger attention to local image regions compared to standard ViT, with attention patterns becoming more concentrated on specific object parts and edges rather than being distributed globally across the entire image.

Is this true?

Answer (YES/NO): YES